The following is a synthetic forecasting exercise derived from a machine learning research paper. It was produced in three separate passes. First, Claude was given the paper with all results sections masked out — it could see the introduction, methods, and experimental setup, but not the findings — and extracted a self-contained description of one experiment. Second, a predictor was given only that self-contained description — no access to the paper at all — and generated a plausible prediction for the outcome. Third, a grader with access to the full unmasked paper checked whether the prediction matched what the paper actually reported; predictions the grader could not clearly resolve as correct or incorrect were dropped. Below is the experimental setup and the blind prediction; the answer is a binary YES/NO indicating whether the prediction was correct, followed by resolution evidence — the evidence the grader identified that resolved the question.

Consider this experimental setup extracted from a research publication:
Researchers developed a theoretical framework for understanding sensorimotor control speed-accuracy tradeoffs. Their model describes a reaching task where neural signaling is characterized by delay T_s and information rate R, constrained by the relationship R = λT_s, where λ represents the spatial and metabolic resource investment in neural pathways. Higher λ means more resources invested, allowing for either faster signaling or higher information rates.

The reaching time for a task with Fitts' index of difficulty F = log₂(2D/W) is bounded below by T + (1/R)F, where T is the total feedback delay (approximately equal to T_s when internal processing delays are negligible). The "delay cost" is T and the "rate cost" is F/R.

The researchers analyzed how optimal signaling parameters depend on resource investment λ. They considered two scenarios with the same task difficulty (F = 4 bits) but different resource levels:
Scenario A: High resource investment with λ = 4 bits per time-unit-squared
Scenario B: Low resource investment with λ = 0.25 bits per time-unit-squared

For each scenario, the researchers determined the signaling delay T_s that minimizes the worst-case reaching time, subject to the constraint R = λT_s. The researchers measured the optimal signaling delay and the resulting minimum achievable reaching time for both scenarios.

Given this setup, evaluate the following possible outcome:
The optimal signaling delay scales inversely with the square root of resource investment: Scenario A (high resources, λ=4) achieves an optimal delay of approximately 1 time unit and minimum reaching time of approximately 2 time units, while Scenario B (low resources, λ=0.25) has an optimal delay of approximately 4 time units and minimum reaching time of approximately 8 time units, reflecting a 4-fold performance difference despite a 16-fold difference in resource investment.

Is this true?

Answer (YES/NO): YES